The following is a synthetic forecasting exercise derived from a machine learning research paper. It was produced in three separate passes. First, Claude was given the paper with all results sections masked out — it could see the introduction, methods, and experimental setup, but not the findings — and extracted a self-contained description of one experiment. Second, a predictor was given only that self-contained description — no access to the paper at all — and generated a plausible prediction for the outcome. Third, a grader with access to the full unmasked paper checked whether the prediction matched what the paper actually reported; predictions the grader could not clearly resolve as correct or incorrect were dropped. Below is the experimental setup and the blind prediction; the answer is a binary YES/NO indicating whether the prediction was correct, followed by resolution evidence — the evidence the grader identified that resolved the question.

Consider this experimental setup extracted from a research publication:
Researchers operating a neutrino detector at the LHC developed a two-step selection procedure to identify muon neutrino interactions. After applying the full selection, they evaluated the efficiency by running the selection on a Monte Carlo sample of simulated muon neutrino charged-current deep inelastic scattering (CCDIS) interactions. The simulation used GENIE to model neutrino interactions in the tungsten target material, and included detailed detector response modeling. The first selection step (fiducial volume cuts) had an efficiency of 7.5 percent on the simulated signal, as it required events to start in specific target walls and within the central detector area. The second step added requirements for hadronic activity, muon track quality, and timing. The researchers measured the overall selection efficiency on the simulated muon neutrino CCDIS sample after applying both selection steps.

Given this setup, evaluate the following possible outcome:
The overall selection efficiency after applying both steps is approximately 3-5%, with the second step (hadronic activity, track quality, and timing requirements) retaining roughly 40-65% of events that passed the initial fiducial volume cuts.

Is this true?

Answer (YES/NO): NO